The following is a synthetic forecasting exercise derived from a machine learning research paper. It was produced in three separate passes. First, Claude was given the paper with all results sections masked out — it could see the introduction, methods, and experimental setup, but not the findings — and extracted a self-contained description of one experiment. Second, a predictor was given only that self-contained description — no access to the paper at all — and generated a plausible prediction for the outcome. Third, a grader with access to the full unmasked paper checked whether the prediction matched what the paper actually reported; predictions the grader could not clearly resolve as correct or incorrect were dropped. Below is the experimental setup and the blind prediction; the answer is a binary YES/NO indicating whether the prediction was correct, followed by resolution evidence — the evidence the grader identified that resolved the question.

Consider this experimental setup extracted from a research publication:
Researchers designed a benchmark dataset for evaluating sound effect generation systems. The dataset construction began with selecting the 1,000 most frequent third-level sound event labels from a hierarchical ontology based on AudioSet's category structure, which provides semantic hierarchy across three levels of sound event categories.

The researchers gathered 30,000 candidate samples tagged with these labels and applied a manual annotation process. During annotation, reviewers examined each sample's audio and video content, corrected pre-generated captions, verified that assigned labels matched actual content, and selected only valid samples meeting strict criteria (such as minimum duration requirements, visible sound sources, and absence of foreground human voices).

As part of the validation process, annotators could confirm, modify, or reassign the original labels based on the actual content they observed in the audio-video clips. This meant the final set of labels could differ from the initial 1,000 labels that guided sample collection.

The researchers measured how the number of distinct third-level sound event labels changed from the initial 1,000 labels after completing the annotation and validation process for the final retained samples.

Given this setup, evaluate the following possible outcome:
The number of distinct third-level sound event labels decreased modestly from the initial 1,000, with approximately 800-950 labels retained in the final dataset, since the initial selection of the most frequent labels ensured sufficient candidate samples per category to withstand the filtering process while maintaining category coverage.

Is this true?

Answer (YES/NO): NO